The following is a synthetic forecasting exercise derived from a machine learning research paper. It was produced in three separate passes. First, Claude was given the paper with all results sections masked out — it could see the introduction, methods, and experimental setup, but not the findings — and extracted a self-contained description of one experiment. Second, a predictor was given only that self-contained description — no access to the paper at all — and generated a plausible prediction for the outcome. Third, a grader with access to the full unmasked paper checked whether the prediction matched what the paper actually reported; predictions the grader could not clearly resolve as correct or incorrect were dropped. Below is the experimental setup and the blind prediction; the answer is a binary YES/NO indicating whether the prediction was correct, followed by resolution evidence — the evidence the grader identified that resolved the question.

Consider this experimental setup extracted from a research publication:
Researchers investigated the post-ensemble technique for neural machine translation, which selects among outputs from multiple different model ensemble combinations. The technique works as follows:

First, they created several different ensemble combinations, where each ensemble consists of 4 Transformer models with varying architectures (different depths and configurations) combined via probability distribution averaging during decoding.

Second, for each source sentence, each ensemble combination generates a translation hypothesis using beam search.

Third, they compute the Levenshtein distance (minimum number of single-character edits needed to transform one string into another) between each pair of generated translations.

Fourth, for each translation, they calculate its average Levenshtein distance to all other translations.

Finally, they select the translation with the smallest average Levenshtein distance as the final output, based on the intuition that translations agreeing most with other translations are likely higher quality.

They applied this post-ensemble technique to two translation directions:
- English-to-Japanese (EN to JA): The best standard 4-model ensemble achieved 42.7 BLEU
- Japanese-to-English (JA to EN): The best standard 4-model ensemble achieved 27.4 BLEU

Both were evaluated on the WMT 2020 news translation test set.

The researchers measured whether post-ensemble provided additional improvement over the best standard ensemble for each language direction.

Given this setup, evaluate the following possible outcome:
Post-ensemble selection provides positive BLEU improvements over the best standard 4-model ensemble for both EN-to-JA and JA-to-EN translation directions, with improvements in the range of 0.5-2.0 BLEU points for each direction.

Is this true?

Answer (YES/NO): NO